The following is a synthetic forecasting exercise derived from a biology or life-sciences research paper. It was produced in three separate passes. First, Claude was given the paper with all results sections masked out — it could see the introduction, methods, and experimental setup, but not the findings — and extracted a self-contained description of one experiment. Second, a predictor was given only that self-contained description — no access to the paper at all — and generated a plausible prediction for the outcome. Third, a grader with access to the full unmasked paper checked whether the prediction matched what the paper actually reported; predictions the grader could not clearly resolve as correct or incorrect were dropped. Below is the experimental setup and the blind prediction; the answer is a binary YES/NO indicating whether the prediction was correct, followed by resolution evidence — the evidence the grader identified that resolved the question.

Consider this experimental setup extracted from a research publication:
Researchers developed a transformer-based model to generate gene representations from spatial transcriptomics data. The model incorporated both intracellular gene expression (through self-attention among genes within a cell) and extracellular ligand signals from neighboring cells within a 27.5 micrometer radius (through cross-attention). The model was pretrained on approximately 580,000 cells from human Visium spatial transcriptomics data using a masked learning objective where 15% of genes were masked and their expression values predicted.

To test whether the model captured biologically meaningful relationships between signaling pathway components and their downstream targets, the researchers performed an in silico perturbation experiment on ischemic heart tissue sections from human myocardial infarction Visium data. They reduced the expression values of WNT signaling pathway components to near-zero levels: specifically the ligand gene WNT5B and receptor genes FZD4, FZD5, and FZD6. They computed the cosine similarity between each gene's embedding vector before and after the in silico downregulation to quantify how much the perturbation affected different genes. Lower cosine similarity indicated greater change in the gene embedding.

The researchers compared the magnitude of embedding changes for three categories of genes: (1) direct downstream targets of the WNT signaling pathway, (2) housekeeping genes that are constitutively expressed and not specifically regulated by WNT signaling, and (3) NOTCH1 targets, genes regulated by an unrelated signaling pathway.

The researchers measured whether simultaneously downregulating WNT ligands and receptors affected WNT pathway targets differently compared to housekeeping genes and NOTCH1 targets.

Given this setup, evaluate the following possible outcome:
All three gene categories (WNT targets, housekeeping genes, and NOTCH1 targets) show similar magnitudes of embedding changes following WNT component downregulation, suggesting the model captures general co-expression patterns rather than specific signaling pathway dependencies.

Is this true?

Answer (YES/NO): NO